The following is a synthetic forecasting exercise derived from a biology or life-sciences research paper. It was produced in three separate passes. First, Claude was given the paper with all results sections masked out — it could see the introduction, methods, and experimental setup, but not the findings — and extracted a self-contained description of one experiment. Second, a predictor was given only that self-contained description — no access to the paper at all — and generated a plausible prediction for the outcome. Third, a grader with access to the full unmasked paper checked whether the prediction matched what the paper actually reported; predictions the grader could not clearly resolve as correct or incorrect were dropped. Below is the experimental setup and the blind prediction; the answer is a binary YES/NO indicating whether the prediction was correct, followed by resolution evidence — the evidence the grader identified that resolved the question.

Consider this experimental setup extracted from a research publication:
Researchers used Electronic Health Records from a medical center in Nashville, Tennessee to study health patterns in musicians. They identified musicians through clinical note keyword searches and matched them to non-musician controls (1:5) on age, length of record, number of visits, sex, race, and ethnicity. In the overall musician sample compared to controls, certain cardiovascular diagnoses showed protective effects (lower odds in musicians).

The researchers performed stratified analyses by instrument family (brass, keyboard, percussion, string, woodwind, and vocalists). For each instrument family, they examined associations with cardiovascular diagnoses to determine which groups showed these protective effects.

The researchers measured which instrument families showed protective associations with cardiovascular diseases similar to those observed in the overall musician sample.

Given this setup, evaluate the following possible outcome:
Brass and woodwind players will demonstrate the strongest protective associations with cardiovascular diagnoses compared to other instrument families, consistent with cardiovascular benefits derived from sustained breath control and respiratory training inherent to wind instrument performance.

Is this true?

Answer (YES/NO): NO